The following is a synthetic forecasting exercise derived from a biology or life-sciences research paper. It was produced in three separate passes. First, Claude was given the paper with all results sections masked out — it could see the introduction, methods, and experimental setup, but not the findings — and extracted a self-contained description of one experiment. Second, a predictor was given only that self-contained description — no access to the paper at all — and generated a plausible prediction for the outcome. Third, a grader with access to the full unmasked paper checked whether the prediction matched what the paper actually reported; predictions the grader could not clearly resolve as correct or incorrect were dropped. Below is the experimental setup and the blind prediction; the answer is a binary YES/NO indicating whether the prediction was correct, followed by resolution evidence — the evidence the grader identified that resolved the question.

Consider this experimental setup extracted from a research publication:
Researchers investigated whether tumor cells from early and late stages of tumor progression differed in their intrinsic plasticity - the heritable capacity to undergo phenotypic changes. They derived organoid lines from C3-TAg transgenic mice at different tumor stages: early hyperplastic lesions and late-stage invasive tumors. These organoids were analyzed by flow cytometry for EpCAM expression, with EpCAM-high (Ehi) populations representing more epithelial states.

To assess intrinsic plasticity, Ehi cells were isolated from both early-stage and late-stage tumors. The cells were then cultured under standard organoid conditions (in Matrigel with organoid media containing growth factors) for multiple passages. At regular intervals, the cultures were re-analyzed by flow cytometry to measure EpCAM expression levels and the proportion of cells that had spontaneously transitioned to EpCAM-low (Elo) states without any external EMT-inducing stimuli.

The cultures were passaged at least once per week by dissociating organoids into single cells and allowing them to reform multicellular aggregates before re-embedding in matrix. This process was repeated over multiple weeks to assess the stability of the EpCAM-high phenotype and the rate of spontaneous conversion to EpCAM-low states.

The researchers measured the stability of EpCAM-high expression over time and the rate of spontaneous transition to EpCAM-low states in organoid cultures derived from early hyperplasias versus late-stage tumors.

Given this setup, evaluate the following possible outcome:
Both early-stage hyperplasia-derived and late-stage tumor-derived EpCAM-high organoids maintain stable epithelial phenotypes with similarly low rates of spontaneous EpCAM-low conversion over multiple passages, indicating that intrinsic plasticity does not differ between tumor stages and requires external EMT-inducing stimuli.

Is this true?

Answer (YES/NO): NO